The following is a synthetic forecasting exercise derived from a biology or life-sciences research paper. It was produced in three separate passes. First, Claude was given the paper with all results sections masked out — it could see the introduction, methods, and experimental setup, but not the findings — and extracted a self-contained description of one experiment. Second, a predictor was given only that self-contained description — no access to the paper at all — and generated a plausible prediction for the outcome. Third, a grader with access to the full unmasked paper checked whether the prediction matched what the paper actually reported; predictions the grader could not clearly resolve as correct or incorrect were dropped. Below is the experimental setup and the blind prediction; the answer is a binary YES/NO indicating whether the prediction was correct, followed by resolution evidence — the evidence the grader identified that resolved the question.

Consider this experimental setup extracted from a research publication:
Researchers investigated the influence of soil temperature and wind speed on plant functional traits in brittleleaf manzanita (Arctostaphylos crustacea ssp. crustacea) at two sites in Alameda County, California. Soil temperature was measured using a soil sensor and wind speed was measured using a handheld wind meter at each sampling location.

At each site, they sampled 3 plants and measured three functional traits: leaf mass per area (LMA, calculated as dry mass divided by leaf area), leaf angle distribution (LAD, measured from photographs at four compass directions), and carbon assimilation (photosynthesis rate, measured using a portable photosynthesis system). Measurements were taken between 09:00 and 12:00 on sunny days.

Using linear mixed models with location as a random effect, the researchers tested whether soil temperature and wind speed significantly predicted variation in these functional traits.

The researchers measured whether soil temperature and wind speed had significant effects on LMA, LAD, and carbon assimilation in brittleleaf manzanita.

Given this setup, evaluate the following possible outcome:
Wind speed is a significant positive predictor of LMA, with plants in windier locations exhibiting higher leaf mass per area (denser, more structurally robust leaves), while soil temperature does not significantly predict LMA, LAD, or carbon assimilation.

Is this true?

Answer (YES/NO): NO